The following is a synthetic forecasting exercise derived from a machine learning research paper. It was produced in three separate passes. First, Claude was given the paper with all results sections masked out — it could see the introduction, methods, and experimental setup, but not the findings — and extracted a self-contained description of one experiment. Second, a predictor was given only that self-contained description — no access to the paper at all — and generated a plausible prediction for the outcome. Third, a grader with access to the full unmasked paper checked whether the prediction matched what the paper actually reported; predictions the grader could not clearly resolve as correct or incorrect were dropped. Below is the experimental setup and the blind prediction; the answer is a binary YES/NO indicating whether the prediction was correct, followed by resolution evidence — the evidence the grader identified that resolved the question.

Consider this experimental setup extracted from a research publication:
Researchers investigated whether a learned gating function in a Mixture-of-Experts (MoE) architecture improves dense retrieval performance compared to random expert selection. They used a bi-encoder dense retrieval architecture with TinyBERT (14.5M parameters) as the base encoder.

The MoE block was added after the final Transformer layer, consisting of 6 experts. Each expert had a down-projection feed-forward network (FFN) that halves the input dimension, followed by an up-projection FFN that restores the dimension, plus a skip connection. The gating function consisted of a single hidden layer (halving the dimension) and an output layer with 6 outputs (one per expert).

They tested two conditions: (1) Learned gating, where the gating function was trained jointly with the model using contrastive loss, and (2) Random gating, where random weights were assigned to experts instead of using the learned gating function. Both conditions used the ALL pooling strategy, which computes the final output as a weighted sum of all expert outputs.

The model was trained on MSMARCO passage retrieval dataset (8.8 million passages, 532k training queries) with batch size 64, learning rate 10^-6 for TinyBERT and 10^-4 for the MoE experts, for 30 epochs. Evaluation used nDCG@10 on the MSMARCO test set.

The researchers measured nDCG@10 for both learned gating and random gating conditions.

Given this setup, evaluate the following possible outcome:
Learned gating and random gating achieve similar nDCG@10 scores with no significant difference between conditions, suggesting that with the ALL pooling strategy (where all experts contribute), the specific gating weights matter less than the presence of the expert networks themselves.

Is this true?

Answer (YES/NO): NO